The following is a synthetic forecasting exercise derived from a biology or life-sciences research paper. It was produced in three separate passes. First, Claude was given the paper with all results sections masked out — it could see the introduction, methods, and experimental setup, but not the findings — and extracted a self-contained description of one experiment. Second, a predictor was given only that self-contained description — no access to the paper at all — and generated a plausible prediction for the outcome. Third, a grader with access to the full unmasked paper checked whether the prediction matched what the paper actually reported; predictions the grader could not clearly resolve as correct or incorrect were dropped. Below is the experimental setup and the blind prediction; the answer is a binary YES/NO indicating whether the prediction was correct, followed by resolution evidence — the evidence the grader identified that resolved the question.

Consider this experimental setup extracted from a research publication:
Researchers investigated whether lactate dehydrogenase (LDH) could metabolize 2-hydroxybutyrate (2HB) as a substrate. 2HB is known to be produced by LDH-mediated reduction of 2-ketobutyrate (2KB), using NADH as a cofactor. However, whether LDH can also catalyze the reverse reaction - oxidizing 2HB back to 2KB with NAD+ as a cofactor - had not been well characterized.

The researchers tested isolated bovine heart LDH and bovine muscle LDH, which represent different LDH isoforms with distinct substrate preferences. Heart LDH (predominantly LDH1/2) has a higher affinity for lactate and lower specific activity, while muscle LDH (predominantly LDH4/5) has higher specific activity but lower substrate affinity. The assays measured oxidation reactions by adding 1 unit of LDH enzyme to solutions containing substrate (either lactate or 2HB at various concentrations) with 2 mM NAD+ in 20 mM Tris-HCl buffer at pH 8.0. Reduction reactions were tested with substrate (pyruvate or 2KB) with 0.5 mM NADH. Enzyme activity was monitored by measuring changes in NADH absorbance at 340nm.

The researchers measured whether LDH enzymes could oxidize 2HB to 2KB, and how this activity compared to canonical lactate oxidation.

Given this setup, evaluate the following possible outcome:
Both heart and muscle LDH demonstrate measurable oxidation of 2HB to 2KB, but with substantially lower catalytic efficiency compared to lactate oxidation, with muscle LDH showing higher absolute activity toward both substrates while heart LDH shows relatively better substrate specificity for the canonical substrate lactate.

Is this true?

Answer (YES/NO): NO